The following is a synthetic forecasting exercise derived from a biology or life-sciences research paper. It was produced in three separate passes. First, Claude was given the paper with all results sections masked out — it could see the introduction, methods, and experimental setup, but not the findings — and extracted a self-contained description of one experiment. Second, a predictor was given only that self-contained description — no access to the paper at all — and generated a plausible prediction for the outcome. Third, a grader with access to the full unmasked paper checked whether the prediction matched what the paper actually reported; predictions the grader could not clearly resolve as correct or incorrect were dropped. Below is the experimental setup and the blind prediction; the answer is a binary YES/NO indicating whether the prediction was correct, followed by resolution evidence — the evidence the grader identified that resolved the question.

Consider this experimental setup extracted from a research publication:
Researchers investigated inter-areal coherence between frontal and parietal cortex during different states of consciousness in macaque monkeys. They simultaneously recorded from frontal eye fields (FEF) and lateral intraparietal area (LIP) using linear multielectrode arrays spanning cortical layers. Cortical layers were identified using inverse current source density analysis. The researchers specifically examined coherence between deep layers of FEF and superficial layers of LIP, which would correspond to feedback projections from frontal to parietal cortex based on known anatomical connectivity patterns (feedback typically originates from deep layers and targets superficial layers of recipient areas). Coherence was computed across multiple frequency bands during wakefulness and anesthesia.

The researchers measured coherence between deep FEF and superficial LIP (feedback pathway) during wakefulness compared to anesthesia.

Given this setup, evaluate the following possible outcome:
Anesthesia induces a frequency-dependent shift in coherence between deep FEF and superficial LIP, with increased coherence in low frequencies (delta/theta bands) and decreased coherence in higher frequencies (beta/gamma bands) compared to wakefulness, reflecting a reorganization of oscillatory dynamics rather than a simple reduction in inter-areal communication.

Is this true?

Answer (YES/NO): NO